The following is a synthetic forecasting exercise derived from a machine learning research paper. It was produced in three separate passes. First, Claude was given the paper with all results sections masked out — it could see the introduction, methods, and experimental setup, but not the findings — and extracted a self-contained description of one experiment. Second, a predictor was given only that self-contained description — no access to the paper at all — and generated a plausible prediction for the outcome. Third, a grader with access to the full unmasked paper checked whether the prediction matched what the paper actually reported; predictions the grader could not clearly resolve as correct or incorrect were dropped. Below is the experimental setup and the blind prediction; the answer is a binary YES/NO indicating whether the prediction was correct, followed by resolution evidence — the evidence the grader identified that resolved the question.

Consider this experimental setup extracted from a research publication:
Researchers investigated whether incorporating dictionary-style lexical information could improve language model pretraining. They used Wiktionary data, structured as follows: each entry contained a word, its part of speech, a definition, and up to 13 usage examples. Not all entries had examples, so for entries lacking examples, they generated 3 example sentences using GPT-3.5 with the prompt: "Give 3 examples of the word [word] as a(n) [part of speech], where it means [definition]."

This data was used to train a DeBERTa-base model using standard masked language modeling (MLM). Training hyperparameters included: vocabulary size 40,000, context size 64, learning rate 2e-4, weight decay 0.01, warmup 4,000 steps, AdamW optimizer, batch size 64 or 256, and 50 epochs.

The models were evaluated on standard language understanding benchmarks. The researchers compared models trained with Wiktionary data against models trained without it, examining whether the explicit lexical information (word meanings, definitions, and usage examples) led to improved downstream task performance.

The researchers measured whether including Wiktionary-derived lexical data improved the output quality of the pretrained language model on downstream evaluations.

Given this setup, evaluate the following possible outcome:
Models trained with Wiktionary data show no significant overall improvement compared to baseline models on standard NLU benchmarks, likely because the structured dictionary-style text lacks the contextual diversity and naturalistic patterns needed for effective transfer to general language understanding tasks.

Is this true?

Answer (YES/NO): NO